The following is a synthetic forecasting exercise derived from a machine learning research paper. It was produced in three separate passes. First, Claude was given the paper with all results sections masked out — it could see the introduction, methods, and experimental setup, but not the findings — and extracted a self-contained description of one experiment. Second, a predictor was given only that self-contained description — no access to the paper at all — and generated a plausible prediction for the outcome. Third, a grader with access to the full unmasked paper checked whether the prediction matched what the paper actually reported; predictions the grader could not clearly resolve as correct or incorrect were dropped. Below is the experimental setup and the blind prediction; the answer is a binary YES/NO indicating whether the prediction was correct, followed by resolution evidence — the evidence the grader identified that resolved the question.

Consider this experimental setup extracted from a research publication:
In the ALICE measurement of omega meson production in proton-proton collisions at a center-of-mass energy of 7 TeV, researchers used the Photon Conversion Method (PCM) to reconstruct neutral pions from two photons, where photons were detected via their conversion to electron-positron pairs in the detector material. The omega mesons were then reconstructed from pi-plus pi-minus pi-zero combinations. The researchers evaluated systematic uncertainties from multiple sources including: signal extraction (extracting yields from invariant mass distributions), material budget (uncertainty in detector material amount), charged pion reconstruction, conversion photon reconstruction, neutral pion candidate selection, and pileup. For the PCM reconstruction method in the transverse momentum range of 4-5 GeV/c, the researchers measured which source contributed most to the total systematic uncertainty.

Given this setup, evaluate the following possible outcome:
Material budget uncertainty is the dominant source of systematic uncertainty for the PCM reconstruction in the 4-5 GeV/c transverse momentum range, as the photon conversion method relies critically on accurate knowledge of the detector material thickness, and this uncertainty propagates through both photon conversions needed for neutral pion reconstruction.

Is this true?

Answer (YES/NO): NO